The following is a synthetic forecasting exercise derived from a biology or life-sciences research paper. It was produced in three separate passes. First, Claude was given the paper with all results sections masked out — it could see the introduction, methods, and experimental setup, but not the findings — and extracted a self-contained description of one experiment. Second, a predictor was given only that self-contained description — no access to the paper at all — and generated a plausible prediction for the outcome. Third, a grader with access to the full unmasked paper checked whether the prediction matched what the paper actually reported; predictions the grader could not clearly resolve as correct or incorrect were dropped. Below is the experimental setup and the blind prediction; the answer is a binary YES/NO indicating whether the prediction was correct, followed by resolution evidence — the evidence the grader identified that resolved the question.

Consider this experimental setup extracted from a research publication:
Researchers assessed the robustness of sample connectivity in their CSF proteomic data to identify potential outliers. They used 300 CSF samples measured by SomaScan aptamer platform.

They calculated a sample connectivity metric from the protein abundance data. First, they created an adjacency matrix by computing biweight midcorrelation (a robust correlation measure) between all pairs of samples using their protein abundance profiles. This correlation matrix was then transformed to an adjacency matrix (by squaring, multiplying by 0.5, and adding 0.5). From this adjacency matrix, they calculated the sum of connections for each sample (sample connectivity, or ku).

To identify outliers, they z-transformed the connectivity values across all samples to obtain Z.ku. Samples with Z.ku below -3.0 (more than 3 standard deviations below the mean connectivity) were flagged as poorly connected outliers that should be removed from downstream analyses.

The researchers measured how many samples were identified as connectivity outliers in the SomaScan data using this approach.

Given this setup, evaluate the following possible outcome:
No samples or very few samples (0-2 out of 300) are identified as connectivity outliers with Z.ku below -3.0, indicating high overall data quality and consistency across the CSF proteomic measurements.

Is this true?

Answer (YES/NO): NO